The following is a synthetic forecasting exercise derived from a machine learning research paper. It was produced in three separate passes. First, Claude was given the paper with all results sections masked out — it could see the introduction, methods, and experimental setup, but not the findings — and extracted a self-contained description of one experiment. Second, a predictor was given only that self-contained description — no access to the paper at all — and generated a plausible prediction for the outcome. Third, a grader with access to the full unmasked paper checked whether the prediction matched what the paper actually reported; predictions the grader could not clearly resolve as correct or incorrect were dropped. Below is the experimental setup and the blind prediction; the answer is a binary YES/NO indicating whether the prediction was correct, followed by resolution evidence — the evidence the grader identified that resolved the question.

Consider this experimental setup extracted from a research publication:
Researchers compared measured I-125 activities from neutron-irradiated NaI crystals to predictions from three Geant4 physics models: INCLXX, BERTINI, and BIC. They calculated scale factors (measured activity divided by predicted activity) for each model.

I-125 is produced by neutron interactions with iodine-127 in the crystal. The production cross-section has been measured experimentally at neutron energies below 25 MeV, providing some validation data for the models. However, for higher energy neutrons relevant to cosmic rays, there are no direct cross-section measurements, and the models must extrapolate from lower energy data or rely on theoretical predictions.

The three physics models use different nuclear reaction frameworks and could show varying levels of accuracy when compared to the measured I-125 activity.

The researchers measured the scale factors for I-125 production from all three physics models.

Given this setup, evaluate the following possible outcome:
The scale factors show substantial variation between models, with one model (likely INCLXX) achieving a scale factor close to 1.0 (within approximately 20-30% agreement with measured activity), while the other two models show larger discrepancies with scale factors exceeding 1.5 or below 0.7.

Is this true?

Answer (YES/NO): NO